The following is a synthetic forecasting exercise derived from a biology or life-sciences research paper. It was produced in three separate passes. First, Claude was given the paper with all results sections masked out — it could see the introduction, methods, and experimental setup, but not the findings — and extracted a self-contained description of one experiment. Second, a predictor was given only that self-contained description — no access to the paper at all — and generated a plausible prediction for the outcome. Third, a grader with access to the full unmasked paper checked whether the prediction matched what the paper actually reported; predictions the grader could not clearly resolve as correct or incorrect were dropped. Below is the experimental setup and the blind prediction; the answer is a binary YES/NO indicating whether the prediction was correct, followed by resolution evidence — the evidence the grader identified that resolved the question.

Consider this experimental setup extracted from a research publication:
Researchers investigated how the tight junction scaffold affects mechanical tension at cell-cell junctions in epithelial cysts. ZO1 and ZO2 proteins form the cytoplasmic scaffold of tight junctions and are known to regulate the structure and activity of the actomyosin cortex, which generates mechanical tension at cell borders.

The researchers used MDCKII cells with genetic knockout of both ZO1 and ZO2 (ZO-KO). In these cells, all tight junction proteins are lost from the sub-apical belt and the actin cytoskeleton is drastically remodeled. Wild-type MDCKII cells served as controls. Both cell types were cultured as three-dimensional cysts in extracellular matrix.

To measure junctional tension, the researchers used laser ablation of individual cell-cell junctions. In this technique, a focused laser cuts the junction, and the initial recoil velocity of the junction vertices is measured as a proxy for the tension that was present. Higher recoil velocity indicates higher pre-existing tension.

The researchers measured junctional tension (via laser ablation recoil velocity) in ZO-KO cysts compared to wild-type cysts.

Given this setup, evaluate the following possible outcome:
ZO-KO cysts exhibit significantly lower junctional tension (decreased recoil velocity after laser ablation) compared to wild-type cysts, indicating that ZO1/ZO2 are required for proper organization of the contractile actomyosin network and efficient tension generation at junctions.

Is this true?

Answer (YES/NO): NO